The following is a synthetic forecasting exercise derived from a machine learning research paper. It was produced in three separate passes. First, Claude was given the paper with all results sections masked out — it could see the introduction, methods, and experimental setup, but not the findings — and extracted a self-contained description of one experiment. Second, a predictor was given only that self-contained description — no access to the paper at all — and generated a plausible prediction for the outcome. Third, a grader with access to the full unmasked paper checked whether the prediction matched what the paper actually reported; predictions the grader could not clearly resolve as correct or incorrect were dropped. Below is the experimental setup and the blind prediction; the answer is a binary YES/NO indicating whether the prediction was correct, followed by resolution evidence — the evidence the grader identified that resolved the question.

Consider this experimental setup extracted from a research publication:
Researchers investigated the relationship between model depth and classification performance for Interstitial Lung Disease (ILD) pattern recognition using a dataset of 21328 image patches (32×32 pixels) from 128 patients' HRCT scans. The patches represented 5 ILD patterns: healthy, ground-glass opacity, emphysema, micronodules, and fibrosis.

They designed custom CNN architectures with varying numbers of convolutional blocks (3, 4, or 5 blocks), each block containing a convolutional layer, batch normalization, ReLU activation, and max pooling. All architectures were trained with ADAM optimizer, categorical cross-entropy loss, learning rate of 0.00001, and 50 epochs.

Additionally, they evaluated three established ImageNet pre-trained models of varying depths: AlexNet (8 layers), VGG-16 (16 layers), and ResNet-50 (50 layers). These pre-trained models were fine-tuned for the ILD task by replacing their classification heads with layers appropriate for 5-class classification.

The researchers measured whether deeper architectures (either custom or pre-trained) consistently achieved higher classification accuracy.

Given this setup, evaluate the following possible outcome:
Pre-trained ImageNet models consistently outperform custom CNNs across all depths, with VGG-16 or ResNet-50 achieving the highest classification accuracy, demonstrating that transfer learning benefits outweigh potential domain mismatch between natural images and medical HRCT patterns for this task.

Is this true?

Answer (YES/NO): NO